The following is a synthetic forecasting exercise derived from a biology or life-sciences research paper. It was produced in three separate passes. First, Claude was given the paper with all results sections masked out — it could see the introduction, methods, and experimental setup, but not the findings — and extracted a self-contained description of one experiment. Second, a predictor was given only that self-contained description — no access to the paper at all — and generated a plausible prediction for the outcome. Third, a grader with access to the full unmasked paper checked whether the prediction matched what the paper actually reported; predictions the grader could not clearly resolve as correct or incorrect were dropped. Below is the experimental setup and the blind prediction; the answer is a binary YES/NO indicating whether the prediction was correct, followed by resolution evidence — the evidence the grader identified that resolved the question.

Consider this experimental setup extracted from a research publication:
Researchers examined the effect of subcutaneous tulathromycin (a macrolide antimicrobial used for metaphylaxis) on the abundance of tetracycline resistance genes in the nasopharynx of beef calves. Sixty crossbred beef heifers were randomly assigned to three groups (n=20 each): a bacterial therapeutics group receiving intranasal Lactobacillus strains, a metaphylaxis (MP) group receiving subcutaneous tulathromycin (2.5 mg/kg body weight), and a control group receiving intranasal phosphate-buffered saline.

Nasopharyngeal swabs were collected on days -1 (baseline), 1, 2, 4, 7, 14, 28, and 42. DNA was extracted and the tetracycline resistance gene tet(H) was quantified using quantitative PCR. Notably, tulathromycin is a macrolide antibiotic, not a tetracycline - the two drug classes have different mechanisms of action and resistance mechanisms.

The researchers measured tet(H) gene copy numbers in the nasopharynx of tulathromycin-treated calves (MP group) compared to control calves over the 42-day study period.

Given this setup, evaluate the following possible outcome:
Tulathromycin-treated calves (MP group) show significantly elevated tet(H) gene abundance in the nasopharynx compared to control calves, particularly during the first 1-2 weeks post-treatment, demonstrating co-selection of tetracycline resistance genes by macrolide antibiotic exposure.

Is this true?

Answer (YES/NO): NO